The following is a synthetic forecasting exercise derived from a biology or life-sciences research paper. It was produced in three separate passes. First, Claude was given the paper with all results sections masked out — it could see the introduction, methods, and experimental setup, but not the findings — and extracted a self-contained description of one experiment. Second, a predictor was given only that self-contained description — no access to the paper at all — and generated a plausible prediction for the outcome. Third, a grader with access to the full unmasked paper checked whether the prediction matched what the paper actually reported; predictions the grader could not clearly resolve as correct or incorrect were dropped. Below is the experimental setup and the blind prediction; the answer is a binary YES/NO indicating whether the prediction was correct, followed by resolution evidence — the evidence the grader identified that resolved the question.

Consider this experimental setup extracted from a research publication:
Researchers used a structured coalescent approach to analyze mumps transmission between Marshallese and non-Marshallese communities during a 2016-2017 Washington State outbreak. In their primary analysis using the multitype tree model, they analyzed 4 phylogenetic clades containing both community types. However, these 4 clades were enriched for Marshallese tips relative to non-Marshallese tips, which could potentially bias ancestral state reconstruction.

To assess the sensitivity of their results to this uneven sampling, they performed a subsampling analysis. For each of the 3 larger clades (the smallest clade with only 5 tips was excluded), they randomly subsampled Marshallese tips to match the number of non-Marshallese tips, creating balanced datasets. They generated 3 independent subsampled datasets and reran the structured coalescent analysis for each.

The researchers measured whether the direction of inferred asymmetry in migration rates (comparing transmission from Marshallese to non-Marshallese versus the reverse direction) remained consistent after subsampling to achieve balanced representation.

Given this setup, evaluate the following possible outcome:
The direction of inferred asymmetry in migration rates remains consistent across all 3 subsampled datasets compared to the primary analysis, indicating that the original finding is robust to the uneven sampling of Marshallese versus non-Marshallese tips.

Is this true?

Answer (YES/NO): NO